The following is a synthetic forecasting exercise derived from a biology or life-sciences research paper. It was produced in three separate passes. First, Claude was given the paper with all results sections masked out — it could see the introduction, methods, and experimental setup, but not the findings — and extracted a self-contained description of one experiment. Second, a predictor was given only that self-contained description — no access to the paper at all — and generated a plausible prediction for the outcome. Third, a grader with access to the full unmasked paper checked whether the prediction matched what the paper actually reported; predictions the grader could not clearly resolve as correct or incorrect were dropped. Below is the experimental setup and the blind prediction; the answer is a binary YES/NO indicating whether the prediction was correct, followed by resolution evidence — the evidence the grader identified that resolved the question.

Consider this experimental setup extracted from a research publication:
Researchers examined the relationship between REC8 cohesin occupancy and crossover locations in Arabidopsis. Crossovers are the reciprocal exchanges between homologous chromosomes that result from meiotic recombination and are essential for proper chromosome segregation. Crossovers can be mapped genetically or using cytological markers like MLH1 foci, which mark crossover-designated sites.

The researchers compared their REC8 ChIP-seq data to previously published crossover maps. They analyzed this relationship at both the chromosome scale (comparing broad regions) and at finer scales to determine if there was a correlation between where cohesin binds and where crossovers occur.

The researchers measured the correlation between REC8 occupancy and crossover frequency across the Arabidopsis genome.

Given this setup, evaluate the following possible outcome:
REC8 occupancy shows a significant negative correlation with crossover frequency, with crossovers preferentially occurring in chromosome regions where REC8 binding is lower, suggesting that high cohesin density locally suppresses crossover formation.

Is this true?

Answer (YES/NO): YES